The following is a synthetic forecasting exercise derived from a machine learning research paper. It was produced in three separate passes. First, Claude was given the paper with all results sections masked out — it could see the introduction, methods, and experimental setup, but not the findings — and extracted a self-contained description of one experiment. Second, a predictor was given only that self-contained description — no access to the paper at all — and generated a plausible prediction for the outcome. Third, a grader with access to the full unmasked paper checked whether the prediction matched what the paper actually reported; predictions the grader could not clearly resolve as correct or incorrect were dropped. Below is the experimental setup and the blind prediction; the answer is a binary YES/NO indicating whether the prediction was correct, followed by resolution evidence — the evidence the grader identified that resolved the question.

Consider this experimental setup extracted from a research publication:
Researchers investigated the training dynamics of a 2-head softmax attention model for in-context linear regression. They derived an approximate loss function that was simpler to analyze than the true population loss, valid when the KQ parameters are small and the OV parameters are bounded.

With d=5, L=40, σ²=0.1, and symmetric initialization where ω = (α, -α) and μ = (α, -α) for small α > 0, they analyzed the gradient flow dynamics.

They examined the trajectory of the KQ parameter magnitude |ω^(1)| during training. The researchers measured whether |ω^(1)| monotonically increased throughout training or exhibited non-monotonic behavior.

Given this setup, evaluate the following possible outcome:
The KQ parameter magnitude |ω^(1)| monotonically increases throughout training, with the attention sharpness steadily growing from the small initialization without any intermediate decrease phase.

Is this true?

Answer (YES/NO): NO